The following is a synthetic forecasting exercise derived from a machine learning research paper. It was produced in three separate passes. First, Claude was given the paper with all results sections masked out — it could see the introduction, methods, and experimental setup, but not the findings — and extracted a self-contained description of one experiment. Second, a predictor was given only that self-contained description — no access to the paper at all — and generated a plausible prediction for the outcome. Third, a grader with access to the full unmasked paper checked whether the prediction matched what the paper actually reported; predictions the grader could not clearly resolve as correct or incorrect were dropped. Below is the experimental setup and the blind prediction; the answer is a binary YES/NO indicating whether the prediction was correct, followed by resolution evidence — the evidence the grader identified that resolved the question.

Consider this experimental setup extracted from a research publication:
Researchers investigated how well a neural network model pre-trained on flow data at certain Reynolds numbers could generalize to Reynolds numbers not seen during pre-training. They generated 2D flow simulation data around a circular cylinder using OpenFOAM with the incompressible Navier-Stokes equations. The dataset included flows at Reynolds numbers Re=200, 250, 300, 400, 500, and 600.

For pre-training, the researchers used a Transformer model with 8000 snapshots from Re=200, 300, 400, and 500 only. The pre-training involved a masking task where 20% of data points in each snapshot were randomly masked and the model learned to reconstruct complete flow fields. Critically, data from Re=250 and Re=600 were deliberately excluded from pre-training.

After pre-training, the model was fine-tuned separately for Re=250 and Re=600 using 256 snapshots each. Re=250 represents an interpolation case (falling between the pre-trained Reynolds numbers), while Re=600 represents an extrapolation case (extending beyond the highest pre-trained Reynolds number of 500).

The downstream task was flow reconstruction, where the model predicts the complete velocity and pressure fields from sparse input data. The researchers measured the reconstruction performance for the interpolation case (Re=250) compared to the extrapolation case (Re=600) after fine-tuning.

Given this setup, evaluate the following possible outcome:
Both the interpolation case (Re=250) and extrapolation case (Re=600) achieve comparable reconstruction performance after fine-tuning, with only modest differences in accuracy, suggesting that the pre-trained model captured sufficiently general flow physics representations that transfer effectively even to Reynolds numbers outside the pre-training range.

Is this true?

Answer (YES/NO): NO